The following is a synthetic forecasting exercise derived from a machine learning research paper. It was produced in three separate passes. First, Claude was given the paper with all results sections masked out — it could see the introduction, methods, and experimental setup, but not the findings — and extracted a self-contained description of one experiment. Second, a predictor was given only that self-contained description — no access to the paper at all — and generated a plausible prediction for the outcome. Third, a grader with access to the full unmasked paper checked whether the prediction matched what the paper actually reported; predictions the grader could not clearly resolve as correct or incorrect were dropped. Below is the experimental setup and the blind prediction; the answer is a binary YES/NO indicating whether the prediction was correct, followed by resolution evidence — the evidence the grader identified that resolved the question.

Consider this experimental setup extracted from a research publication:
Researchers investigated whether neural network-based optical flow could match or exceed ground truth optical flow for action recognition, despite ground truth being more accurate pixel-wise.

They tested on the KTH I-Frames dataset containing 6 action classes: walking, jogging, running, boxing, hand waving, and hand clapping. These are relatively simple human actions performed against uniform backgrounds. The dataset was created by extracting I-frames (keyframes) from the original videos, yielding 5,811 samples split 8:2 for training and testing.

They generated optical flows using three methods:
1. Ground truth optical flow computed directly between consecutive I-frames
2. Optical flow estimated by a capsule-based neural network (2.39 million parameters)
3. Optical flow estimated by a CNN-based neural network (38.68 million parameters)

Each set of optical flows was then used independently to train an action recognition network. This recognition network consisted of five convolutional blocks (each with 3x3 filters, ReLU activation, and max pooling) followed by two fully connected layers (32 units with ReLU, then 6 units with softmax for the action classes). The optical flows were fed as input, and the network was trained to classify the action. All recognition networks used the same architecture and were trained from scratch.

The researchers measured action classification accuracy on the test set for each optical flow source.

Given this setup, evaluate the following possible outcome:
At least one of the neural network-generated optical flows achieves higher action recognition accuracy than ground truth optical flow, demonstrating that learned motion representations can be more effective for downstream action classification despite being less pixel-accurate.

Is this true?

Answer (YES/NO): YES